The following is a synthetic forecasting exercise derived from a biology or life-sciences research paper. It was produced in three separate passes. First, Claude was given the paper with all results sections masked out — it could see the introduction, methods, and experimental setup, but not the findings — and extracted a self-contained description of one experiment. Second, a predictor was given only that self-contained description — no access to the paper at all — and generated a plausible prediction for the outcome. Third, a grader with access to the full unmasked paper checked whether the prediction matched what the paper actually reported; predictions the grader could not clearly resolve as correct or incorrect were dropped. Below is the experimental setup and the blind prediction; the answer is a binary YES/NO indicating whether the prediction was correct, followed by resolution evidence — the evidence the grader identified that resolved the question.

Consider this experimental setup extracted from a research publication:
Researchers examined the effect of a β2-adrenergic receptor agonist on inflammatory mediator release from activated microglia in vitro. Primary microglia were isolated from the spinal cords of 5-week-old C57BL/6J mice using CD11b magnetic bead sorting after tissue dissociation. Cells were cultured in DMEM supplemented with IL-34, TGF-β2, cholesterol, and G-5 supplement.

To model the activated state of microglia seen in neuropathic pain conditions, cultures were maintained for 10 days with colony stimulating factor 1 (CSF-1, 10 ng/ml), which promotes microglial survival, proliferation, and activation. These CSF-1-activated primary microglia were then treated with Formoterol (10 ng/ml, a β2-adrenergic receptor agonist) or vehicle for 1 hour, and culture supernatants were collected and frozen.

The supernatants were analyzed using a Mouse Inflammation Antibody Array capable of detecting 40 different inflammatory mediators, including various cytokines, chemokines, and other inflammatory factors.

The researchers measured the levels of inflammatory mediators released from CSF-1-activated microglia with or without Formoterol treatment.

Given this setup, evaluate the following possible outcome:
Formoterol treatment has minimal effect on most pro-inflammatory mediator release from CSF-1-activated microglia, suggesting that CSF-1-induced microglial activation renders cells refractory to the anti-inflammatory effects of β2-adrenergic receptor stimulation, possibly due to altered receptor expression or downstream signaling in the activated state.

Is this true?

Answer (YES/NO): NO